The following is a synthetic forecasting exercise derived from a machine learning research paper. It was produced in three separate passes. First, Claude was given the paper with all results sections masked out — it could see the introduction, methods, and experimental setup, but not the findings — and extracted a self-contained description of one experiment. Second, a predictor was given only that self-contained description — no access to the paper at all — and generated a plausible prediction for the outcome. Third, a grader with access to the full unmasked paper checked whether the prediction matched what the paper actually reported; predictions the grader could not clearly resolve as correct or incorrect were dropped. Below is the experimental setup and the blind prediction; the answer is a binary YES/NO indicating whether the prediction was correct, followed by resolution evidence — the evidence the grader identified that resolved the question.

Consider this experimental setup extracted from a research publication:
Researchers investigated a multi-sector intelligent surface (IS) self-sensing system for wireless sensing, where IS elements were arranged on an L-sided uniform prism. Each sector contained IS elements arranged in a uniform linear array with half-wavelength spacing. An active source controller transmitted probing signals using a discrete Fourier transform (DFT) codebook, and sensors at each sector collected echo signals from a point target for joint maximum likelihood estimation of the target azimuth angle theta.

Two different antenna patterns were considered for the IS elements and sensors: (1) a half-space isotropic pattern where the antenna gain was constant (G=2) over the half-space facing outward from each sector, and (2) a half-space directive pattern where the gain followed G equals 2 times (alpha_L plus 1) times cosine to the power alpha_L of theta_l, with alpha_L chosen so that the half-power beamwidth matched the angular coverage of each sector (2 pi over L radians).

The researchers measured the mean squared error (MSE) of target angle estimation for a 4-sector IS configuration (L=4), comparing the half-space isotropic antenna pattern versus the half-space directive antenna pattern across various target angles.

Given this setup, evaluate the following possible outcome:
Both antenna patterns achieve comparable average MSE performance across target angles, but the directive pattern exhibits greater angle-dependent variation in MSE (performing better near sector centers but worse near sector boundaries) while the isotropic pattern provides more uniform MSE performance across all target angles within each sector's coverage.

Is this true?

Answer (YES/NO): NO